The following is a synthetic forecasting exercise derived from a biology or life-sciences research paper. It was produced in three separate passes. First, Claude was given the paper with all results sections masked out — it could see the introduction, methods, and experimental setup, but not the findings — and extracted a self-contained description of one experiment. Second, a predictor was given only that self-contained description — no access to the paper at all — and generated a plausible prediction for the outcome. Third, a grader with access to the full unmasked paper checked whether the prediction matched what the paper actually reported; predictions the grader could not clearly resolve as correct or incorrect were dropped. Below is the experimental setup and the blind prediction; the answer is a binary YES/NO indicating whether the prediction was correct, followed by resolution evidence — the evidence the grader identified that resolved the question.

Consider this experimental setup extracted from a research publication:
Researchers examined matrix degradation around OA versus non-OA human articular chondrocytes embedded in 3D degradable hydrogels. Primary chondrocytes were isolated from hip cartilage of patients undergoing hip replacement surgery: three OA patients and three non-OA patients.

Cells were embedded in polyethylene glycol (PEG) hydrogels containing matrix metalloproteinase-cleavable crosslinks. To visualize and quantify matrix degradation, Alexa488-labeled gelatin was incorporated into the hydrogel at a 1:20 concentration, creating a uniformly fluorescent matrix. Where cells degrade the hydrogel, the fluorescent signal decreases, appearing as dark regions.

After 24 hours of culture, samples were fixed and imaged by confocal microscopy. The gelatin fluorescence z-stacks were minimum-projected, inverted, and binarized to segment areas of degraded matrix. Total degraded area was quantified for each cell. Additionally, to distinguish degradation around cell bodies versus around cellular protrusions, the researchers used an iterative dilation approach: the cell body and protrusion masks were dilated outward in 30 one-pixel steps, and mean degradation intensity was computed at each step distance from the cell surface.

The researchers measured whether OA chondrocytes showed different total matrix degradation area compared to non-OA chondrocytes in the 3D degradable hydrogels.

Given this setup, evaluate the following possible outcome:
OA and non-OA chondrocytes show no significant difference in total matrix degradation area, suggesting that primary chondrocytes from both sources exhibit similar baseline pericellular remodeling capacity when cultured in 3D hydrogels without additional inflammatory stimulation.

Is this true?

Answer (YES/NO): NO